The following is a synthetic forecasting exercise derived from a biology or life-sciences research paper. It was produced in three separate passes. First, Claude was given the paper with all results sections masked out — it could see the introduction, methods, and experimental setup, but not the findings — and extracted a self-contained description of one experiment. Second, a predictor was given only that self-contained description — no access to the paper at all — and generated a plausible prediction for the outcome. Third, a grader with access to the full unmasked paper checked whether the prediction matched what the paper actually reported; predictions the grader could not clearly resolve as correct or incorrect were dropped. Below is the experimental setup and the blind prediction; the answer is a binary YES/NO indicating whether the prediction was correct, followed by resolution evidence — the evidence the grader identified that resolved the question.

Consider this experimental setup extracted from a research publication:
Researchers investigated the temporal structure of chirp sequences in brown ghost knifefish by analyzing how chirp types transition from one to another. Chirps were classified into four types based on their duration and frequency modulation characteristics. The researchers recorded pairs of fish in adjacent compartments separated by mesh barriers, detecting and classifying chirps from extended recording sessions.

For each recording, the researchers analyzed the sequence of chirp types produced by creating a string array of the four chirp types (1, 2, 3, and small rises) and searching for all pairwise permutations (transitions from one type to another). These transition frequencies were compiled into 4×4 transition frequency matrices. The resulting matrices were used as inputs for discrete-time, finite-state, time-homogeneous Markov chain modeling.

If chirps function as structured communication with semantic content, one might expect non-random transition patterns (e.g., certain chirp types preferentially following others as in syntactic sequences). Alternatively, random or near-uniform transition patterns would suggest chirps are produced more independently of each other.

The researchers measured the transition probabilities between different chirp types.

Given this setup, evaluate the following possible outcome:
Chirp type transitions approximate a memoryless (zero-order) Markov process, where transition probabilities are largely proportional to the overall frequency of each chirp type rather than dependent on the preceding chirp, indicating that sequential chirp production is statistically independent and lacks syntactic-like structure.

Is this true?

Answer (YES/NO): YES